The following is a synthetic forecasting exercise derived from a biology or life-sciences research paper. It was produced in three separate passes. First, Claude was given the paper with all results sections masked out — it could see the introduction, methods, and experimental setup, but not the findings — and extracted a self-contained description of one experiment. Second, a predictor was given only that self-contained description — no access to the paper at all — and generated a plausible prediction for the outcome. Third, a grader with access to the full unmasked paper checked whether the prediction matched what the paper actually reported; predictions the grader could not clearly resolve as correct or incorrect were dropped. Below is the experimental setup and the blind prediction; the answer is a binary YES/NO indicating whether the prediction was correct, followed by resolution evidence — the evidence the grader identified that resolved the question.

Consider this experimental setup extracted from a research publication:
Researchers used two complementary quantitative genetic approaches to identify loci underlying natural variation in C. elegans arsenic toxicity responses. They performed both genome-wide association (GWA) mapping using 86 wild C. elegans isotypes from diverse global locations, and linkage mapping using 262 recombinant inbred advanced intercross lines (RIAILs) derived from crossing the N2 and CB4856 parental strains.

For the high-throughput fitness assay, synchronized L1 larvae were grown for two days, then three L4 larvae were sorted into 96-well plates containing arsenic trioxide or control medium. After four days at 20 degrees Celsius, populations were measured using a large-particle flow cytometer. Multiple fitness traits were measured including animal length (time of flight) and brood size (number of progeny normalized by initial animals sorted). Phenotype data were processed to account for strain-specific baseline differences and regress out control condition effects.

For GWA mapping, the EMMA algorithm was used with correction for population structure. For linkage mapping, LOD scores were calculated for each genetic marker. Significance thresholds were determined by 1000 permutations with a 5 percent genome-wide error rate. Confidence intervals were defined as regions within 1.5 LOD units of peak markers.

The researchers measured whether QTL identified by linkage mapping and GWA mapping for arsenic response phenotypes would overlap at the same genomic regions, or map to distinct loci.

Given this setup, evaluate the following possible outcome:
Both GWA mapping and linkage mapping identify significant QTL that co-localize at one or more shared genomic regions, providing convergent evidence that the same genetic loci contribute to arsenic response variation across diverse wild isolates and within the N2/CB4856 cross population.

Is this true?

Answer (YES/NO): YES